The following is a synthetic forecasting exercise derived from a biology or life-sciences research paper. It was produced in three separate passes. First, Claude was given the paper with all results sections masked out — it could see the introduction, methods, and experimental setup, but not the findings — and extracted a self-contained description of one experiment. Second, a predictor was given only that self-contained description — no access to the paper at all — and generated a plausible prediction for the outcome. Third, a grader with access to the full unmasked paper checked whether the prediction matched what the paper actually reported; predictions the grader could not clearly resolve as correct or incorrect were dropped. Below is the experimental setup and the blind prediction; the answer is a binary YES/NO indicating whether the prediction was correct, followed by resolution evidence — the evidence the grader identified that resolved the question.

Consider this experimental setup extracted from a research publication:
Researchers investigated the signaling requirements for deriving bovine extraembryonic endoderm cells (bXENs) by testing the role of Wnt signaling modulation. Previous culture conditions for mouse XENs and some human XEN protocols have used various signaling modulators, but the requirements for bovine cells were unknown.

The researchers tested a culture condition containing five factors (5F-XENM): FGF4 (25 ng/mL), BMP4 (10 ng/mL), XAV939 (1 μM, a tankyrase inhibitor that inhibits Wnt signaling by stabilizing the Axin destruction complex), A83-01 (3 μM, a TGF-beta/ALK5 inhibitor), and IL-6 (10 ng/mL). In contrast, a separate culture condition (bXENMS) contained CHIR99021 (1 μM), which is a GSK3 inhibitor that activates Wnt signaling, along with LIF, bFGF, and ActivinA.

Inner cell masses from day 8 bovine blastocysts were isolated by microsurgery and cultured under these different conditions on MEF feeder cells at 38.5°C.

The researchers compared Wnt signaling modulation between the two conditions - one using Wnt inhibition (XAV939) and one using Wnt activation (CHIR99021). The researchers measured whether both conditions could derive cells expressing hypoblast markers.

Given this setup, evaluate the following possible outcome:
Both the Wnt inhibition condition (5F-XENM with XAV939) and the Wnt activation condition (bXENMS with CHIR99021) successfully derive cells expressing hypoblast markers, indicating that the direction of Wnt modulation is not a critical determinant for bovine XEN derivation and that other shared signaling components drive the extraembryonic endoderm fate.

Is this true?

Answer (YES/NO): NO